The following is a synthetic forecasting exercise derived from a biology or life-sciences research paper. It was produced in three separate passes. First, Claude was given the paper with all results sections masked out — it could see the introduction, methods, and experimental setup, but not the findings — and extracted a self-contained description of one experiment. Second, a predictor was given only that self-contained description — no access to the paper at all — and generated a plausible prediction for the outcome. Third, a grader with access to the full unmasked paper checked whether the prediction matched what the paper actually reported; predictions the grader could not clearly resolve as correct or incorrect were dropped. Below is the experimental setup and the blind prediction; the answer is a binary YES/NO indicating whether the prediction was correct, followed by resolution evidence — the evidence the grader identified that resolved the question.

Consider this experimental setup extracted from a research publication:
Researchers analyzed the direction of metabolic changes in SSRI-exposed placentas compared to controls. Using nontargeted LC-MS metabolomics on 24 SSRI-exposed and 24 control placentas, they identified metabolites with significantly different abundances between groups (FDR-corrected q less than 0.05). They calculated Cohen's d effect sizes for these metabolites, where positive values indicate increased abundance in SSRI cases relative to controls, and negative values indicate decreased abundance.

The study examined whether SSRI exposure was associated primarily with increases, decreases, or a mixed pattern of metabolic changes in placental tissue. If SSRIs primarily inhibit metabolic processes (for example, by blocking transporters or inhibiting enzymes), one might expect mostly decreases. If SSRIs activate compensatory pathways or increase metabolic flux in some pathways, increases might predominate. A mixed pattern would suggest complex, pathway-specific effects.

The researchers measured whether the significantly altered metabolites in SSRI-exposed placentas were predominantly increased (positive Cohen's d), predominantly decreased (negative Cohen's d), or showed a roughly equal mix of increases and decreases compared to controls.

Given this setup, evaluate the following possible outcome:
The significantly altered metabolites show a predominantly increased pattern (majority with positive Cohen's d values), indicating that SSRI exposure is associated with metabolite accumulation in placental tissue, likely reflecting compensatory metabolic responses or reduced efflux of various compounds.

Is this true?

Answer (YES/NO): NO